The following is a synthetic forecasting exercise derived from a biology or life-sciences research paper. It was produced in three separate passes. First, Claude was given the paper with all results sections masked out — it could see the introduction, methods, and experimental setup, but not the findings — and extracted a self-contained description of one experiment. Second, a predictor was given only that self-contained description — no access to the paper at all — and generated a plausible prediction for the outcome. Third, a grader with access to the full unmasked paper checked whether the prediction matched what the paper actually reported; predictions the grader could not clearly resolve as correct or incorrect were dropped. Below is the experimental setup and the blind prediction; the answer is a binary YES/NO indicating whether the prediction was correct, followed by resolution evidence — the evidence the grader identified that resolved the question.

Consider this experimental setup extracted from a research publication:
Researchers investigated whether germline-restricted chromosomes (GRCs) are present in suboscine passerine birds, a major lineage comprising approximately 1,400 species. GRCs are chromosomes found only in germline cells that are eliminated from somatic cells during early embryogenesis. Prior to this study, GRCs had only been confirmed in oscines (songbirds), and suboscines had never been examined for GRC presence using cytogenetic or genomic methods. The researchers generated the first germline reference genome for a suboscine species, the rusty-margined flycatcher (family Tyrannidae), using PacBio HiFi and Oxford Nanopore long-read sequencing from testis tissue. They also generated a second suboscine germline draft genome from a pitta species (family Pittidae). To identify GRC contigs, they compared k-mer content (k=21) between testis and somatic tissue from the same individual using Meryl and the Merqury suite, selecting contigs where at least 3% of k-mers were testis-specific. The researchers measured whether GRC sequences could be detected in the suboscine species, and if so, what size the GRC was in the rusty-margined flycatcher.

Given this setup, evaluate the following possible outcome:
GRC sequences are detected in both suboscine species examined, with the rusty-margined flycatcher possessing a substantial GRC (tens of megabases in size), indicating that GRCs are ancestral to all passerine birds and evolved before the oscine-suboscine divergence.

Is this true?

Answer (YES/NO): YES